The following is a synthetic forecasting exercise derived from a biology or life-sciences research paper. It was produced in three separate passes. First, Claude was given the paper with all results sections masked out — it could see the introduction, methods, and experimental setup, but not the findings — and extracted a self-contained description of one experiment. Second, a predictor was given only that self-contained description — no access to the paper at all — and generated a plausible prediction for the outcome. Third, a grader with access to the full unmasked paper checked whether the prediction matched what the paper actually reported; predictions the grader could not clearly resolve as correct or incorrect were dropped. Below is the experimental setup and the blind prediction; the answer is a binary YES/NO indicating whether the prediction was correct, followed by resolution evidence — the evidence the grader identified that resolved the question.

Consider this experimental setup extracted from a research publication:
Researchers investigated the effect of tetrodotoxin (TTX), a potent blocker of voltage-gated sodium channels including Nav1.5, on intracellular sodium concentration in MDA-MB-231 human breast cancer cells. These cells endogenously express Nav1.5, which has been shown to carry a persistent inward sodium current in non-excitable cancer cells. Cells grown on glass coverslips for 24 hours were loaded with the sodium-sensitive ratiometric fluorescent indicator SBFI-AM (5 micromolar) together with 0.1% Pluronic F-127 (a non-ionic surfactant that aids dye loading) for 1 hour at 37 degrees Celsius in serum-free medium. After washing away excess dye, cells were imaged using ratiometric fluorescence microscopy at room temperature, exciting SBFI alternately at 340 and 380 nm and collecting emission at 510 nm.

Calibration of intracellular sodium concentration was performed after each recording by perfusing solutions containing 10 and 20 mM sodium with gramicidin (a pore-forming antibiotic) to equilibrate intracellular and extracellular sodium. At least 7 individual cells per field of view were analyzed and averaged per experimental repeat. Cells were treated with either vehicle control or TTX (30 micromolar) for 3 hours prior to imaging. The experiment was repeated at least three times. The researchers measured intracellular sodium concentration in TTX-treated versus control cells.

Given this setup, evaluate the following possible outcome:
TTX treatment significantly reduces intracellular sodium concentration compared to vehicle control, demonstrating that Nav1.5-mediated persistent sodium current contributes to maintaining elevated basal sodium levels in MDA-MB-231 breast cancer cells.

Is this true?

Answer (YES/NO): YES